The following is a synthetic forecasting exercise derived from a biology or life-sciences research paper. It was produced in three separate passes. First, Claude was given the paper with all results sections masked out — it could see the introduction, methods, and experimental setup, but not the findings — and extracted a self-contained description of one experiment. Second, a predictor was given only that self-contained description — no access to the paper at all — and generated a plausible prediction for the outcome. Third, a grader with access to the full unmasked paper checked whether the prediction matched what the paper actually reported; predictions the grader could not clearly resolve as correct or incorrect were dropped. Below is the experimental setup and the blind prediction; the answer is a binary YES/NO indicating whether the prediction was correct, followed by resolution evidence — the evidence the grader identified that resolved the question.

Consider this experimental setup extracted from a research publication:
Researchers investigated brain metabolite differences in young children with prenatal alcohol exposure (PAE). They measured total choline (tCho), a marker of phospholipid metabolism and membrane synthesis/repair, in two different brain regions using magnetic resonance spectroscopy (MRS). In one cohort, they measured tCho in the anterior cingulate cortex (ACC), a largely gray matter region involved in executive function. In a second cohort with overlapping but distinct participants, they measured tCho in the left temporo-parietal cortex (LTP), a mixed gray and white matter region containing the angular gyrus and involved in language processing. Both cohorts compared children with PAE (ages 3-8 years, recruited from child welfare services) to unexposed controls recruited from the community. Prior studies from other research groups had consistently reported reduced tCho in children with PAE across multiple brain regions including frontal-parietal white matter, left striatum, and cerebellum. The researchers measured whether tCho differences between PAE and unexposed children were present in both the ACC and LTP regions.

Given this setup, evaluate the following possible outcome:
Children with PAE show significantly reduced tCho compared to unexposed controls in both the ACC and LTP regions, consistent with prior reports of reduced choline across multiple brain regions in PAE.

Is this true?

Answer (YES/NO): NO